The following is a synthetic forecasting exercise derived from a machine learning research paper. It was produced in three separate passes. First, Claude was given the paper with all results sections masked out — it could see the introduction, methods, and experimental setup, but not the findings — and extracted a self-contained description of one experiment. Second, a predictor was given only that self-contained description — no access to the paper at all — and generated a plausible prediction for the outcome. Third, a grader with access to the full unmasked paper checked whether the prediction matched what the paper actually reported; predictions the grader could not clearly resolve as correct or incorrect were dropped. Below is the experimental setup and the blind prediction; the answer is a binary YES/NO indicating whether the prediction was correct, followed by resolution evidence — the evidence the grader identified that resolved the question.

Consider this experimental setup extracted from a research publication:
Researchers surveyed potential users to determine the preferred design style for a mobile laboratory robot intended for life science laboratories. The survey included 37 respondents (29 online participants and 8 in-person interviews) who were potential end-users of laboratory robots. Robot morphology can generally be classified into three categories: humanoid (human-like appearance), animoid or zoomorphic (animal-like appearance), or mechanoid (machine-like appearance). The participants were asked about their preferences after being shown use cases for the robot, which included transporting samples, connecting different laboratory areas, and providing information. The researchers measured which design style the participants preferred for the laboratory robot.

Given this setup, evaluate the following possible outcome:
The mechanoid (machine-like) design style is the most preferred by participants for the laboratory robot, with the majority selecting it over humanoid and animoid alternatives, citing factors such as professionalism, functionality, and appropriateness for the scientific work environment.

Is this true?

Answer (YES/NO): NO